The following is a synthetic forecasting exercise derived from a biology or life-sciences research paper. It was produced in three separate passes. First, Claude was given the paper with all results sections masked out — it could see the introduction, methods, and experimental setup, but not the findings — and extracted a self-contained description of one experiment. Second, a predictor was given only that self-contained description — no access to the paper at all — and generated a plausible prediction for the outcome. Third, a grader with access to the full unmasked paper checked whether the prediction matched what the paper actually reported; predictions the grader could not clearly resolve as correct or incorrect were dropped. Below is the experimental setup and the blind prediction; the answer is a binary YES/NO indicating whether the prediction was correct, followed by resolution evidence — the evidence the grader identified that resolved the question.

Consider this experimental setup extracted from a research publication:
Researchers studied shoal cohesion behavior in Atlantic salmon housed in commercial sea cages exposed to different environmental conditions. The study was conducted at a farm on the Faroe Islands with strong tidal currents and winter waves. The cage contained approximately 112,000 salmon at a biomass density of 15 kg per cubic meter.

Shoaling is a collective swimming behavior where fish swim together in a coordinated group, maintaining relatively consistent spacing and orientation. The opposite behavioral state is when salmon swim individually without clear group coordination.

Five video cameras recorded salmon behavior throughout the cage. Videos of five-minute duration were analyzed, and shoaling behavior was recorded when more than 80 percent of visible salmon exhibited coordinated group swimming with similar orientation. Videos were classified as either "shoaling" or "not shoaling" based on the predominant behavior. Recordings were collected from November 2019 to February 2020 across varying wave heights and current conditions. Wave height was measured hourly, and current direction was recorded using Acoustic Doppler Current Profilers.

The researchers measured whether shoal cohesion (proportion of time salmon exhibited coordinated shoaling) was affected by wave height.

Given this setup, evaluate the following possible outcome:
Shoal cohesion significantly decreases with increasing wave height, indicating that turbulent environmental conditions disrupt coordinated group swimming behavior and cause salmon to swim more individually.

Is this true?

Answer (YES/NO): YES